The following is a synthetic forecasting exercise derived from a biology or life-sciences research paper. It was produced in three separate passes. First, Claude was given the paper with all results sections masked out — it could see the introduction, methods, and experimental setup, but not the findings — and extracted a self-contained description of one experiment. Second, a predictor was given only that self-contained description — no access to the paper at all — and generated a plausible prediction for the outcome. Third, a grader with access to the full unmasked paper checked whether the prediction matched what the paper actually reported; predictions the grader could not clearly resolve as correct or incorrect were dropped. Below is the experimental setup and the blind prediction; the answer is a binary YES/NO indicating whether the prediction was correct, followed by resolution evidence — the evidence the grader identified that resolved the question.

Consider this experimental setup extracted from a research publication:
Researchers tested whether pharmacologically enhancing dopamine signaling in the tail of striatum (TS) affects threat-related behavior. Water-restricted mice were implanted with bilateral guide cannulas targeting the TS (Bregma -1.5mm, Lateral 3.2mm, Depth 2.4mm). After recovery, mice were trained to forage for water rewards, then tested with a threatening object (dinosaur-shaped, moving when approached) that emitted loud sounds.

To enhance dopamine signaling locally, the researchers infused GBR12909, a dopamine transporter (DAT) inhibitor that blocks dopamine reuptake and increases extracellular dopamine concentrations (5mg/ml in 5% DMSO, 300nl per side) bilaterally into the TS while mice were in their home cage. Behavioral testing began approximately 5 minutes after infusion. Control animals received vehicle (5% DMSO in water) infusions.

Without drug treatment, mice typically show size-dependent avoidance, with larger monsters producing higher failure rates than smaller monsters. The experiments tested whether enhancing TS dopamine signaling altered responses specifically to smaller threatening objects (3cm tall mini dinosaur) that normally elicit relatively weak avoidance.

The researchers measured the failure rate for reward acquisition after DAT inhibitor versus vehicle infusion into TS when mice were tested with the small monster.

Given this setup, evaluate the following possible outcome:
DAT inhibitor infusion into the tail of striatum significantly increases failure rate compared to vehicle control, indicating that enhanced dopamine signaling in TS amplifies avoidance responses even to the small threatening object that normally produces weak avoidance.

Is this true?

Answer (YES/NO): YES